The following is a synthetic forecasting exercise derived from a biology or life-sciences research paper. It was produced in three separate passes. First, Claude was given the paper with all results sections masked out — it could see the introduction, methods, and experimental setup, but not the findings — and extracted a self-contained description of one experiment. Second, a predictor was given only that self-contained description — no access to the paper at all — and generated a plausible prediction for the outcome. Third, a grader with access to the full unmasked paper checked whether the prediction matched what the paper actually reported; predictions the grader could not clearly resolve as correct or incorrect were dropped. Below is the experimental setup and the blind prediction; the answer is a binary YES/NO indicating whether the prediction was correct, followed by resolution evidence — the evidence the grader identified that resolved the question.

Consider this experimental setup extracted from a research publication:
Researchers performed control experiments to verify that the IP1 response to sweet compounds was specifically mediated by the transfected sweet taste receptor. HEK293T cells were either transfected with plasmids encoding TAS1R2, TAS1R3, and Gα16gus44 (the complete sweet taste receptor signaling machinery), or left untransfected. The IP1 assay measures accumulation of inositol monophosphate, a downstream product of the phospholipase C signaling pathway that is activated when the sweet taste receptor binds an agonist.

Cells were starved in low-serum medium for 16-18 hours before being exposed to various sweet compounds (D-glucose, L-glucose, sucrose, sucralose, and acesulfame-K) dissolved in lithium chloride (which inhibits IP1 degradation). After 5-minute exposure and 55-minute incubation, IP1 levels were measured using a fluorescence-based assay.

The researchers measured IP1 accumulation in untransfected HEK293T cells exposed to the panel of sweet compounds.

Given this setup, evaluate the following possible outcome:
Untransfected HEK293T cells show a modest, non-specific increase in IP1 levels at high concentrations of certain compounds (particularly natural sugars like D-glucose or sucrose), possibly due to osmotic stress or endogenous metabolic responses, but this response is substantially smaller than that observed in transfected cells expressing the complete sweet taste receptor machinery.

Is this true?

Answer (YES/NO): NO